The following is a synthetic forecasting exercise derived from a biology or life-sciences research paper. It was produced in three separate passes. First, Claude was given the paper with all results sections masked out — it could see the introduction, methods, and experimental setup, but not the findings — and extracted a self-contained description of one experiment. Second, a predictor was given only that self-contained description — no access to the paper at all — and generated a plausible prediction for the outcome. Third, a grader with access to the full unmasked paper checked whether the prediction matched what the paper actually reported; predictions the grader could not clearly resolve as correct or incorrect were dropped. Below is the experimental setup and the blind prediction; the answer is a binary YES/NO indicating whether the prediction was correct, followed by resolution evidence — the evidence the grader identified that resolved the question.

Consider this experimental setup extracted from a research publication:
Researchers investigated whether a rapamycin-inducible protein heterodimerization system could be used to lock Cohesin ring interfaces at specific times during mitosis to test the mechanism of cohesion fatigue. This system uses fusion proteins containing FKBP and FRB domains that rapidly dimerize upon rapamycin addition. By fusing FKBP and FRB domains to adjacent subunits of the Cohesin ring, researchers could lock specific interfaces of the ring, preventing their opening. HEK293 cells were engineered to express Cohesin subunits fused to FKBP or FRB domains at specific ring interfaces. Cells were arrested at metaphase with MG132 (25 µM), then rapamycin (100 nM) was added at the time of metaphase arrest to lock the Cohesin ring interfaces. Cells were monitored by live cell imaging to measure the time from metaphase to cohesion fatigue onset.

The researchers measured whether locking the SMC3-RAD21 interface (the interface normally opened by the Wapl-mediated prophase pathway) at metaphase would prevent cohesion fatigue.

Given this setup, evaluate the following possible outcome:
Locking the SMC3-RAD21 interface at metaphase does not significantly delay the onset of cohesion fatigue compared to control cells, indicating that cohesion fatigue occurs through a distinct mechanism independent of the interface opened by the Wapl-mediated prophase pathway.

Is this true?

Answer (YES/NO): YES